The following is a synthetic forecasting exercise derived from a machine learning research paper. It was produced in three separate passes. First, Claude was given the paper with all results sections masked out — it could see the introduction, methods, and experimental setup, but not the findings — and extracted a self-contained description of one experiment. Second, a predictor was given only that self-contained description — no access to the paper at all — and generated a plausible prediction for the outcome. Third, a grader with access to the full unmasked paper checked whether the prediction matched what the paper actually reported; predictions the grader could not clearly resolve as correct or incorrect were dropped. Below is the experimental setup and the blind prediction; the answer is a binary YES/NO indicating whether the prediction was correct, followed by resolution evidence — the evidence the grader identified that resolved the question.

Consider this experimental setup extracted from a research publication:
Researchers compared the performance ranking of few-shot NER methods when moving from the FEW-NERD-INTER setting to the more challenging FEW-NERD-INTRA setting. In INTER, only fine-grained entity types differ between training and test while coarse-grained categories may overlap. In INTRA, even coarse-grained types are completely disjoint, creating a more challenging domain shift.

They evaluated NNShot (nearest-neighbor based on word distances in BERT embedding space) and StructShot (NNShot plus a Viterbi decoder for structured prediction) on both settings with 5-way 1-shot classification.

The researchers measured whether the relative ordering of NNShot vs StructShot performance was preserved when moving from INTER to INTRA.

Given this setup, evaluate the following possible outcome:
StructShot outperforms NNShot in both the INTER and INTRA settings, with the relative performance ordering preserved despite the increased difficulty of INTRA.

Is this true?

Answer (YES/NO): NO